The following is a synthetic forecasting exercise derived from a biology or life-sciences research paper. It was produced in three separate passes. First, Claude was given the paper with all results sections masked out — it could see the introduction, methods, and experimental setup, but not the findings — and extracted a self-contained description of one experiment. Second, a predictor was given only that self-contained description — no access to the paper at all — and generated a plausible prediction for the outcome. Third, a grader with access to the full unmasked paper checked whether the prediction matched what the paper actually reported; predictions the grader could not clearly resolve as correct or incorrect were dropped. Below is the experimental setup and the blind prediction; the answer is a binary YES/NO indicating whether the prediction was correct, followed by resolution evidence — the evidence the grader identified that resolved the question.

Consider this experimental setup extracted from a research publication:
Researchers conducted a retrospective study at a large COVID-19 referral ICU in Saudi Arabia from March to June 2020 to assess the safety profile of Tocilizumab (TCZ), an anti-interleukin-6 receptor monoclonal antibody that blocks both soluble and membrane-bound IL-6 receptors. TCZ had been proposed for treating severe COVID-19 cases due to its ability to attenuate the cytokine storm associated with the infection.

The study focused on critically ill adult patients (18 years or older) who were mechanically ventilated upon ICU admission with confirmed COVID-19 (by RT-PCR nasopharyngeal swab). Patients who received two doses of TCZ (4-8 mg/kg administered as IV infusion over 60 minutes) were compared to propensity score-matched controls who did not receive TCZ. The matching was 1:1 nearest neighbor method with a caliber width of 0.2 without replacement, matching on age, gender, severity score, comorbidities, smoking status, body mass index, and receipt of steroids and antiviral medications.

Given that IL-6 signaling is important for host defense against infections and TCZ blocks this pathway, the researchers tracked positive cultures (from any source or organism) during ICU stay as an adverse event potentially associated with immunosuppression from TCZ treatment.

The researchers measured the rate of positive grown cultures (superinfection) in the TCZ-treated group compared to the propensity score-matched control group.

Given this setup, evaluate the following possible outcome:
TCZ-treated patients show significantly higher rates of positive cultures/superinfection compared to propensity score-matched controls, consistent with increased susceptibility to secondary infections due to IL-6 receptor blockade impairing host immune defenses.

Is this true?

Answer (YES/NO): NO